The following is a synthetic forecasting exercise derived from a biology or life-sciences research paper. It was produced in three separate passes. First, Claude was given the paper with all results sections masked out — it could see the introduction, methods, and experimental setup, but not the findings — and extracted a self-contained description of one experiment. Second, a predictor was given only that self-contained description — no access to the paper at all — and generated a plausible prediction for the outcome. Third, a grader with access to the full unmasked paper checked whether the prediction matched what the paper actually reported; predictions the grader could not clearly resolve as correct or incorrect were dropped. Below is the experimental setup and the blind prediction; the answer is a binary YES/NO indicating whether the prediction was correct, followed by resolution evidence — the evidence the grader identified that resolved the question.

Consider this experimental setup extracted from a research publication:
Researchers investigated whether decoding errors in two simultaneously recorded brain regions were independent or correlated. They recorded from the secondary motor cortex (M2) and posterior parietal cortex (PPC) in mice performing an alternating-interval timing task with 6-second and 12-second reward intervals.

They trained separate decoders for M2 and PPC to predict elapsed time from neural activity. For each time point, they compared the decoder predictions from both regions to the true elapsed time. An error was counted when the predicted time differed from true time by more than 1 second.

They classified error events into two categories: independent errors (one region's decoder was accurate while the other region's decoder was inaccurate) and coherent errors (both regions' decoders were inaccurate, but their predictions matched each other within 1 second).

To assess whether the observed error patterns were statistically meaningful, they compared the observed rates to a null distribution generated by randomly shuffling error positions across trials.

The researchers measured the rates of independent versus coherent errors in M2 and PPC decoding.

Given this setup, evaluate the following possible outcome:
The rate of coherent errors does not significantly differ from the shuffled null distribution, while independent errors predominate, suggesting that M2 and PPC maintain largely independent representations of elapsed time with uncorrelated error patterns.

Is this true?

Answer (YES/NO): NO